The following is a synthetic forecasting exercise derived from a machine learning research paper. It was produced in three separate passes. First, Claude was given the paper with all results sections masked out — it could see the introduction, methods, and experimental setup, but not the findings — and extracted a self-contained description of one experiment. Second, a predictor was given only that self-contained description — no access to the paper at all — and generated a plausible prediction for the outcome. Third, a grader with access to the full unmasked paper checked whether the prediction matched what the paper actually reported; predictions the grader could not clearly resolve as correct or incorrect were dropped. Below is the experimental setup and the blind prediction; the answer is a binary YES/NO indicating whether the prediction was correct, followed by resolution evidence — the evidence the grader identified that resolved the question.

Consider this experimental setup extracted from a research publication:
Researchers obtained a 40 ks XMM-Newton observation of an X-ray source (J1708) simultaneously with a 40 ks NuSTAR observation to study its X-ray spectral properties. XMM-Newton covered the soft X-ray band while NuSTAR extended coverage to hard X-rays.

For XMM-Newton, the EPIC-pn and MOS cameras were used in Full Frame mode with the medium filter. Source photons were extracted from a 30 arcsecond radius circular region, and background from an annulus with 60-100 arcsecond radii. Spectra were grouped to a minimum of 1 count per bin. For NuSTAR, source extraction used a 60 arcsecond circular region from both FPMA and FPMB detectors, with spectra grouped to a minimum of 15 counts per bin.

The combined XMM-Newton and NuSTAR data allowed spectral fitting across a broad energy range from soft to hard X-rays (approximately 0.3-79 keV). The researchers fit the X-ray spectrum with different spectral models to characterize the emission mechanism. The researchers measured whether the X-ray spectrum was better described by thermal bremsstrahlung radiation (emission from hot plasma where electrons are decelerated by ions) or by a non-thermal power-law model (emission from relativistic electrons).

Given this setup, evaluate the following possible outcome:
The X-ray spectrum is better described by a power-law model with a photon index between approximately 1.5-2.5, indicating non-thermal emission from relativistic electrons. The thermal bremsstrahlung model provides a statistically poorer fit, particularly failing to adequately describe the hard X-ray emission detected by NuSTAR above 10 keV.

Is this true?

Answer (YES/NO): NO